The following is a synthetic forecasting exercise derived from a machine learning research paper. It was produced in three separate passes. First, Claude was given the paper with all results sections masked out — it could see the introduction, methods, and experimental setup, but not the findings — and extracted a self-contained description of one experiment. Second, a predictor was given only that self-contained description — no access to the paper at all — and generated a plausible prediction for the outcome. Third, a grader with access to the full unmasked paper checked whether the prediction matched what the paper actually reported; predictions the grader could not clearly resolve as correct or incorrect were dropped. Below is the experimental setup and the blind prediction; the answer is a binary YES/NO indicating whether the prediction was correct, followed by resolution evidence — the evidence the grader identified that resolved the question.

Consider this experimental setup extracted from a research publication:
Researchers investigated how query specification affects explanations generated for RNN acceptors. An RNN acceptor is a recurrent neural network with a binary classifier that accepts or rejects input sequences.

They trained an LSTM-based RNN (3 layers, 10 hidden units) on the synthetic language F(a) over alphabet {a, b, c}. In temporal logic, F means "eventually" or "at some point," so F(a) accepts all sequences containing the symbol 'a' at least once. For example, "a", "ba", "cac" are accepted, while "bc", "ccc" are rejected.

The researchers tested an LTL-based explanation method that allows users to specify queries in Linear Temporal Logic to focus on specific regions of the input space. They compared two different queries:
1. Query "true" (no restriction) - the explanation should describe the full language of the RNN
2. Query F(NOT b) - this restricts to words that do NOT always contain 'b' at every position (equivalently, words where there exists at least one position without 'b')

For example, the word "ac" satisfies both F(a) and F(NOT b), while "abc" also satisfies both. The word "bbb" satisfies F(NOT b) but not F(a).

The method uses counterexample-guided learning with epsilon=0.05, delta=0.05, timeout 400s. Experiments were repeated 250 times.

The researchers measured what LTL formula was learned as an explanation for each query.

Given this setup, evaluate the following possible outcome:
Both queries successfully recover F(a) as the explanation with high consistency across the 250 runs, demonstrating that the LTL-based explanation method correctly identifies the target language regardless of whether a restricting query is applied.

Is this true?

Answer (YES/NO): YES